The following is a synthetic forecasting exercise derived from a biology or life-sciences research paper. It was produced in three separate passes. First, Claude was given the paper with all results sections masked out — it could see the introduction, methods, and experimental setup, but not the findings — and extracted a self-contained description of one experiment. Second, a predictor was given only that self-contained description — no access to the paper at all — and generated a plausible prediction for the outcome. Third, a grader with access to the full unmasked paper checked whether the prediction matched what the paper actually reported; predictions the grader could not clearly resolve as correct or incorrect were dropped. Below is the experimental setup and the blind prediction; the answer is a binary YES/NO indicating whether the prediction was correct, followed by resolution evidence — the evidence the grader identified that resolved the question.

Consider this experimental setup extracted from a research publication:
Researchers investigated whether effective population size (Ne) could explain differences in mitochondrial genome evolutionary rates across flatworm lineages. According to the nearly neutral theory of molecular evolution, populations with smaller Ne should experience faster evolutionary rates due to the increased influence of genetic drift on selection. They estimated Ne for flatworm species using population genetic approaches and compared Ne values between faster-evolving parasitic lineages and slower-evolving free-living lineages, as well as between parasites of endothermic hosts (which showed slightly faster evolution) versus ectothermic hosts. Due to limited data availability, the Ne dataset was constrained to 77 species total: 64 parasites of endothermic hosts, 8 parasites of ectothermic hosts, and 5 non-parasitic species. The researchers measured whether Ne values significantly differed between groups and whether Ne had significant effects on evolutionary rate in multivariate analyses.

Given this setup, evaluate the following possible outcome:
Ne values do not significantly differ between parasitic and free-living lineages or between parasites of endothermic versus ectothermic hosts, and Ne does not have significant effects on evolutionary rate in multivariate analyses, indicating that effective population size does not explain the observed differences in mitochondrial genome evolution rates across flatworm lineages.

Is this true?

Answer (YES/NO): YES